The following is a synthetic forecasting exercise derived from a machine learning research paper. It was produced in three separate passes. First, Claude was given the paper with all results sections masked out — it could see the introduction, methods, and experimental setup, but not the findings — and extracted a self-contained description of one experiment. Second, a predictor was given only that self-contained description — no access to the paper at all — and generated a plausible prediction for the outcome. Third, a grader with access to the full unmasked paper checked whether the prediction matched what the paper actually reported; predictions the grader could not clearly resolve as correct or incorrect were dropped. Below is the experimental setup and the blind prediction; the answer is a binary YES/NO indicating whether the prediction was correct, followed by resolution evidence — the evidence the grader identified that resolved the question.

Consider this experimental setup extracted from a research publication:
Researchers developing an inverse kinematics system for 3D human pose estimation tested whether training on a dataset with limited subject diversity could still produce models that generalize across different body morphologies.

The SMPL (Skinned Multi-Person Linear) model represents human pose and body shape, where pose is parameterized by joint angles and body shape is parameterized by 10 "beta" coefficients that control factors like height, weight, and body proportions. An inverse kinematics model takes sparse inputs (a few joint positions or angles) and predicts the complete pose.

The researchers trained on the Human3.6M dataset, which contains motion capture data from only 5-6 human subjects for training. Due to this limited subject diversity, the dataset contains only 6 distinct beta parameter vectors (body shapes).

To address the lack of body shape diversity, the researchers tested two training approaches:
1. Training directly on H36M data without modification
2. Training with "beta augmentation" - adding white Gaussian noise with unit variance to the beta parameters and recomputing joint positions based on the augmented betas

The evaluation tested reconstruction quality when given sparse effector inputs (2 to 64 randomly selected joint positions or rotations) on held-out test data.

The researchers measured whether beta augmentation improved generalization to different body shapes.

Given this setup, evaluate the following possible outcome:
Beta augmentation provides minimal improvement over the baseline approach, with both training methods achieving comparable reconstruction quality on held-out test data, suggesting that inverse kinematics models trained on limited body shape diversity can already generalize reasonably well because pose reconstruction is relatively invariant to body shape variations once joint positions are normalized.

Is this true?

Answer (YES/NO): NO